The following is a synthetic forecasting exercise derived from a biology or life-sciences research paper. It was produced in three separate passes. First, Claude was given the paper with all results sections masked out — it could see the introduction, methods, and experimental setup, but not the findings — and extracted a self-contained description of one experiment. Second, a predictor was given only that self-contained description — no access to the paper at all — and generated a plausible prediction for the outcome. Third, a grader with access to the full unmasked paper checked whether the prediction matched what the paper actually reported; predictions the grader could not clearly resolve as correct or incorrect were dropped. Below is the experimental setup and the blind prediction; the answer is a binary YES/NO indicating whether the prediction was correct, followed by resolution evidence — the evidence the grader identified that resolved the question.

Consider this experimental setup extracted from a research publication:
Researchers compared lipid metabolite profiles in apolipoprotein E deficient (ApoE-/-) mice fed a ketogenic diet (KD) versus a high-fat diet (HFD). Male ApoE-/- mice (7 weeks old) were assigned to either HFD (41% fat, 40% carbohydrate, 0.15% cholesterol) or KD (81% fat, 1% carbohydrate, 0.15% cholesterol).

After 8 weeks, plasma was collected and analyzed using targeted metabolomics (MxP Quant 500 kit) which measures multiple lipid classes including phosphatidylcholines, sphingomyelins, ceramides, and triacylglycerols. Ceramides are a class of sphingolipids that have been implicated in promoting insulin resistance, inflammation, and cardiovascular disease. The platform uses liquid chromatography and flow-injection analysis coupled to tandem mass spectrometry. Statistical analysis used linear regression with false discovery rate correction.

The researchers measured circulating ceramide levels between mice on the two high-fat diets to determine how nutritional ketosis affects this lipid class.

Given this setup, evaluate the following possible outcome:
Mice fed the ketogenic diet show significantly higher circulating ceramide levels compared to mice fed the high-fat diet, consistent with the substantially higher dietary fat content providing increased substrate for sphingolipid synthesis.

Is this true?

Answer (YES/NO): NO